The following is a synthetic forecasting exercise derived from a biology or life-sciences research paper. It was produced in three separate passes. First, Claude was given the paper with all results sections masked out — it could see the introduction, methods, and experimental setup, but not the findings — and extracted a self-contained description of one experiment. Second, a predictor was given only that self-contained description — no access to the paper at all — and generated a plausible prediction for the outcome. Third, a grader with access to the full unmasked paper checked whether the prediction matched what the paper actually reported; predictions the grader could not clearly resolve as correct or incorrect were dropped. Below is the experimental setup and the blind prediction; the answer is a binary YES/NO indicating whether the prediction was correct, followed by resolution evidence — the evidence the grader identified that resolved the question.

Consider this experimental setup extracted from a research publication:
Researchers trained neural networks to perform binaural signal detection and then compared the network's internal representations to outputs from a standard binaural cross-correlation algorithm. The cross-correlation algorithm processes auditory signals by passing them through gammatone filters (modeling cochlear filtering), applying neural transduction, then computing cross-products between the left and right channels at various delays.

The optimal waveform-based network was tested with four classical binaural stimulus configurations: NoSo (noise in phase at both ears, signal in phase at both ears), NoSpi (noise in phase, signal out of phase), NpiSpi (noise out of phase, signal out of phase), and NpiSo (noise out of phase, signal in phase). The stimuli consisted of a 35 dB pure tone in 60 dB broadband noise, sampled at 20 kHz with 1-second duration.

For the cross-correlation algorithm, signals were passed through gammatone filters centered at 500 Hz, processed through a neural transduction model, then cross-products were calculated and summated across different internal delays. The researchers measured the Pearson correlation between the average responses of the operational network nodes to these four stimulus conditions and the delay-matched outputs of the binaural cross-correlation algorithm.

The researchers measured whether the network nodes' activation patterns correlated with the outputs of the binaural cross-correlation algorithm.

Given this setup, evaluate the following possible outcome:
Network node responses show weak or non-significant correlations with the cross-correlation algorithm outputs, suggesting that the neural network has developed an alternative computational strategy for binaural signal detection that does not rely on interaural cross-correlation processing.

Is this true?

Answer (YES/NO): NO